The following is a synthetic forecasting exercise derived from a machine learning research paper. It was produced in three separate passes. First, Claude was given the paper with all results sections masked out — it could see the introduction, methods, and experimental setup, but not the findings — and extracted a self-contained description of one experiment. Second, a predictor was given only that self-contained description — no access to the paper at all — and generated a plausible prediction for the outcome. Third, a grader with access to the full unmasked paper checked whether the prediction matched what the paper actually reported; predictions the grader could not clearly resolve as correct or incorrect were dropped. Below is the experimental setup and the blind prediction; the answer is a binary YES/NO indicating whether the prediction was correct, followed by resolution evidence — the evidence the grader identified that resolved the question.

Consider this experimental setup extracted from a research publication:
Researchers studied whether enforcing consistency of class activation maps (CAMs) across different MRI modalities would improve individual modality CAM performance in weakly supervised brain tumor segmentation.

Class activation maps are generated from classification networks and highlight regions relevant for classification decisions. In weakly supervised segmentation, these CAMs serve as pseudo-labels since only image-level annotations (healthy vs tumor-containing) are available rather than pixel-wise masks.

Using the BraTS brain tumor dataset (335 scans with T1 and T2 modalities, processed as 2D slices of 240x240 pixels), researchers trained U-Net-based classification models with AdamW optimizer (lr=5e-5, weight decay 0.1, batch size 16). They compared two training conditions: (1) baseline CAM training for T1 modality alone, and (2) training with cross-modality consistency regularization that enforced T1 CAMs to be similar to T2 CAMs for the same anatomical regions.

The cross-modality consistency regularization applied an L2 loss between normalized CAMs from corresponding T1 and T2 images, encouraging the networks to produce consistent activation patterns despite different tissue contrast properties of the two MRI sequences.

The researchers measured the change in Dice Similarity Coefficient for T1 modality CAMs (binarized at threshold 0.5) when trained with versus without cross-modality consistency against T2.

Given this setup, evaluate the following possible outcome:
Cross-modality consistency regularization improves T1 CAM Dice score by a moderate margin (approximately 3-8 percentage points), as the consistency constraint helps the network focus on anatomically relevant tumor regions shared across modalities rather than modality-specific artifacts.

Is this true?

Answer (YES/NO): YES